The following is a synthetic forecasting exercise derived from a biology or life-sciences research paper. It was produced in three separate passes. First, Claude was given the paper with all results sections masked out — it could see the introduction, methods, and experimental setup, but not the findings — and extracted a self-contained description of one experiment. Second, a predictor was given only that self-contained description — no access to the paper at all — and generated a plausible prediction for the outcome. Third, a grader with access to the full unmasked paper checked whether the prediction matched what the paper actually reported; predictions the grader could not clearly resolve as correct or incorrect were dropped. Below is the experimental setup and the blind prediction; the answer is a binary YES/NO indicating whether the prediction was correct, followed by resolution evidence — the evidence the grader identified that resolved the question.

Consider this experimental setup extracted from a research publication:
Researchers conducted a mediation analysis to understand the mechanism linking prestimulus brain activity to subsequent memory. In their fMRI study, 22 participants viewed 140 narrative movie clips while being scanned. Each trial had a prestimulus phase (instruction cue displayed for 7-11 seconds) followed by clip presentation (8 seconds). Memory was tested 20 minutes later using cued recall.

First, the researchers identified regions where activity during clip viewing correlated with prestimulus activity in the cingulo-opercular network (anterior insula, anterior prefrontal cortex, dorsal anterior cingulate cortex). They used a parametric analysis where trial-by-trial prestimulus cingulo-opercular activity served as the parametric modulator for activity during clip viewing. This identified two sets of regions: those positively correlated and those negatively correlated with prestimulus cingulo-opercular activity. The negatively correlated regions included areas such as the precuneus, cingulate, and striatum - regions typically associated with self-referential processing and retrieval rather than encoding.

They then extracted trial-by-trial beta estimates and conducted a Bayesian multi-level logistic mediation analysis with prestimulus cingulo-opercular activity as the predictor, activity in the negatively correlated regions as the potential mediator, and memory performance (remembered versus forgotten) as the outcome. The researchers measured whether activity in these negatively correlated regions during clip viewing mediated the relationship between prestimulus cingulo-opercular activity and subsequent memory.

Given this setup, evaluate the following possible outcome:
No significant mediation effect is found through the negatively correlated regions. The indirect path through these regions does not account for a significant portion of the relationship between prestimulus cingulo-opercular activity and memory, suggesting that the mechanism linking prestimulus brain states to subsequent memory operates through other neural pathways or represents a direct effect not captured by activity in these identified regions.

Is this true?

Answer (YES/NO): NO